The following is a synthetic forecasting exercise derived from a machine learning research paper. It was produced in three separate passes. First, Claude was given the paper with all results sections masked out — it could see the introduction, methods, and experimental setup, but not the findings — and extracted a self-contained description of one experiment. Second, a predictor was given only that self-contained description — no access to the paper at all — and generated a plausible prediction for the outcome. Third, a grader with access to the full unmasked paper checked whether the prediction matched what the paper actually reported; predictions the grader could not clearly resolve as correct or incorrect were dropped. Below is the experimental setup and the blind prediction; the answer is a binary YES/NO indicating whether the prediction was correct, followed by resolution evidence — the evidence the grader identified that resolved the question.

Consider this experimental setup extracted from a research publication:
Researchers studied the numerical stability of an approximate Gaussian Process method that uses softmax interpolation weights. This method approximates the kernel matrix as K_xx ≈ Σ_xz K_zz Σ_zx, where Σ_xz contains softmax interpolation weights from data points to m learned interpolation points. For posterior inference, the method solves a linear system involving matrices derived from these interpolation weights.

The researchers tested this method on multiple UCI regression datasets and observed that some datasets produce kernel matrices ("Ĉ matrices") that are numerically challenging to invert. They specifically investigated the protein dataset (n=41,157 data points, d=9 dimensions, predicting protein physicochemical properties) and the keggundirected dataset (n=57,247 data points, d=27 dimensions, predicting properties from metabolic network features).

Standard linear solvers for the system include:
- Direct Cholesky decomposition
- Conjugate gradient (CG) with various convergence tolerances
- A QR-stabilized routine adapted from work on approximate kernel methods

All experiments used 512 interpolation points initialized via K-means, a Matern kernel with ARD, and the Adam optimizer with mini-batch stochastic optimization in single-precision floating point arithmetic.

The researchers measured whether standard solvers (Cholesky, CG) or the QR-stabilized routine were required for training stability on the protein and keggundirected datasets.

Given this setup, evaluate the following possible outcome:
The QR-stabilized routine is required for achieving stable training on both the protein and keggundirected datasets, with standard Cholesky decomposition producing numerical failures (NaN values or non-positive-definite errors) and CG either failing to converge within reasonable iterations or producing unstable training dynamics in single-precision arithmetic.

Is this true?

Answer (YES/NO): YES